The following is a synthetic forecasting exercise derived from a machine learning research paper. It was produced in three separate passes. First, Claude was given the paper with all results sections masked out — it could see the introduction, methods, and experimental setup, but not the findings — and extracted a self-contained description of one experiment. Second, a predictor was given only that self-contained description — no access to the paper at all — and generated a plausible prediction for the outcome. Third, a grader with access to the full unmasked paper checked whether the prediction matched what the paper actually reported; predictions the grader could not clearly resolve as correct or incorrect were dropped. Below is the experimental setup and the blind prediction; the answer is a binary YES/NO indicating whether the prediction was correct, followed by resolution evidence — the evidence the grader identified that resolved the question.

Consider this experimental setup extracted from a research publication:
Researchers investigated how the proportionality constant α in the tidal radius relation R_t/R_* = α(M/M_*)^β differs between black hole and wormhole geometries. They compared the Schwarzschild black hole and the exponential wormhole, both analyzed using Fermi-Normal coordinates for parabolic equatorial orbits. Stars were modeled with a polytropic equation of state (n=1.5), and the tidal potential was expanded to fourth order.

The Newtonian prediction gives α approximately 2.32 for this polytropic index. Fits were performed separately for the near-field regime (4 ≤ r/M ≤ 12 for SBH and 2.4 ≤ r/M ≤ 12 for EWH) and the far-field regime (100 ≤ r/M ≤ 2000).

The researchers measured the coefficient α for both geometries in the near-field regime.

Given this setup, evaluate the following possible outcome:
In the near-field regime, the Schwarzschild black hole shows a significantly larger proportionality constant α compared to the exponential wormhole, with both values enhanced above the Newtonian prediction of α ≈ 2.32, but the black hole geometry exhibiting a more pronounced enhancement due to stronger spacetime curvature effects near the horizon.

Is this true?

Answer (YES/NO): NO